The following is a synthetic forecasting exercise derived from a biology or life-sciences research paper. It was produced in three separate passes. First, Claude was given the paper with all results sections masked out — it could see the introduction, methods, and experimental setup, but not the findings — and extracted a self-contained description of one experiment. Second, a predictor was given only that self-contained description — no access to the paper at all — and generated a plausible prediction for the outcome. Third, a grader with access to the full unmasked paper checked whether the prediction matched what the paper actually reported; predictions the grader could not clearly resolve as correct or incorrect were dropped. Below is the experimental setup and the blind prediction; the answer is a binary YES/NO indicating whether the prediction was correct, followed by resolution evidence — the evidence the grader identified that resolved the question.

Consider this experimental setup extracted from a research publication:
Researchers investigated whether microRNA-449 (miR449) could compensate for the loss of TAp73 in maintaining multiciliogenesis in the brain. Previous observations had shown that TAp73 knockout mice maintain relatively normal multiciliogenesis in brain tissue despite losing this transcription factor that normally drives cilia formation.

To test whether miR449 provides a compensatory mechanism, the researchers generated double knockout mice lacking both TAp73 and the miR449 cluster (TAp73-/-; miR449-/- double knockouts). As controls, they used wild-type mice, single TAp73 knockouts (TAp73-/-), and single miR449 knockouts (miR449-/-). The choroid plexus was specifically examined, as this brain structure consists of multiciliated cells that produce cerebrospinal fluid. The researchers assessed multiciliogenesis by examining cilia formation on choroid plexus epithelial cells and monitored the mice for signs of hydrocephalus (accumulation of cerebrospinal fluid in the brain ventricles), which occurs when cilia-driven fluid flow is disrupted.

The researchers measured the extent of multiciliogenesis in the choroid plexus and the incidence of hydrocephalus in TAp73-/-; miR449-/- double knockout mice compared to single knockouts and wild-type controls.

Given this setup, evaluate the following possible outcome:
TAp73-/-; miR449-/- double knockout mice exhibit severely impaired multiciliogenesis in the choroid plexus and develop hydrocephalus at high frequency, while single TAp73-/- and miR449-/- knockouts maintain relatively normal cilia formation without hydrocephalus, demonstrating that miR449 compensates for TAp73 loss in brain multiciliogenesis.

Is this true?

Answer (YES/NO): NO